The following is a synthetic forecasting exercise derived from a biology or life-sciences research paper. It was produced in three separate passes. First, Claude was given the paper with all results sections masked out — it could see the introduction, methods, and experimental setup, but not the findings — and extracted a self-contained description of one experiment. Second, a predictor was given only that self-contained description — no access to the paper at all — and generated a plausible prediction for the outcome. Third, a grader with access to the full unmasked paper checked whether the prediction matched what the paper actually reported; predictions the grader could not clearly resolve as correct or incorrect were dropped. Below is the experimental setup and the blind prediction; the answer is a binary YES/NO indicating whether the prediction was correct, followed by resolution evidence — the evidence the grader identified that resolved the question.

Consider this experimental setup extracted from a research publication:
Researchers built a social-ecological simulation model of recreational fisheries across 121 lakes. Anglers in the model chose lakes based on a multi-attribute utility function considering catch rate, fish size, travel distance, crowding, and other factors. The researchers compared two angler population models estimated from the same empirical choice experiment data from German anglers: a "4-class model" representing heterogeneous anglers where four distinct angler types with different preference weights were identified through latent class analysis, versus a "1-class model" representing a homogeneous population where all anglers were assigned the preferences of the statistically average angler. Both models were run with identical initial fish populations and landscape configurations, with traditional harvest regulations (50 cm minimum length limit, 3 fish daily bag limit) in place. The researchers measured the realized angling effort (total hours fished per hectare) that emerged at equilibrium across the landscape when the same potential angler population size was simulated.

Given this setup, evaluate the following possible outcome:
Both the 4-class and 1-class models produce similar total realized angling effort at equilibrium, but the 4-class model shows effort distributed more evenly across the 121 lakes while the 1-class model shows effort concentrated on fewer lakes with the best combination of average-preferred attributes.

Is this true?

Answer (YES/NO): NO